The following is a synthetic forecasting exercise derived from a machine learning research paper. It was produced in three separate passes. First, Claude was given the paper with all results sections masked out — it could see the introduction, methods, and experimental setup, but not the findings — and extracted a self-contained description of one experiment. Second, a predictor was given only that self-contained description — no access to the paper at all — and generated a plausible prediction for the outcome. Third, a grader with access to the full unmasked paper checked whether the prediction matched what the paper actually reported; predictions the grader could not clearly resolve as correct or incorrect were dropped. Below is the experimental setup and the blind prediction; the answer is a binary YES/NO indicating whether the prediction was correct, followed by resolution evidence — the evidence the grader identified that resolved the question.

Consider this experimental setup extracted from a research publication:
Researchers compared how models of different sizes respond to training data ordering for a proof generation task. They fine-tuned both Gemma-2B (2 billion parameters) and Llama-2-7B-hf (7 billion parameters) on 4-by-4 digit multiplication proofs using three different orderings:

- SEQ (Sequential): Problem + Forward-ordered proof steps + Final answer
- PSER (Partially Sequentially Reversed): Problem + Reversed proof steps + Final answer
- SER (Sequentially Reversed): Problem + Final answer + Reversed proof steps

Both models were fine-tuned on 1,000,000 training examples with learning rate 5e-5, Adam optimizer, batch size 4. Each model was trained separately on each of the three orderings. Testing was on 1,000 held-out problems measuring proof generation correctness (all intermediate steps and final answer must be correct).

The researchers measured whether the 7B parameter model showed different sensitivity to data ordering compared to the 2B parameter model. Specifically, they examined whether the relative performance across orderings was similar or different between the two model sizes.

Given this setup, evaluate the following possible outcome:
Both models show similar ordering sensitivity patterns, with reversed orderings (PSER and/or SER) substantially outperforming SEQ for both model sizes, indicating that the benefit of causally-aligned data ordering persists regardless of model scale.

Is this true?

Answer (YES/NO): NO